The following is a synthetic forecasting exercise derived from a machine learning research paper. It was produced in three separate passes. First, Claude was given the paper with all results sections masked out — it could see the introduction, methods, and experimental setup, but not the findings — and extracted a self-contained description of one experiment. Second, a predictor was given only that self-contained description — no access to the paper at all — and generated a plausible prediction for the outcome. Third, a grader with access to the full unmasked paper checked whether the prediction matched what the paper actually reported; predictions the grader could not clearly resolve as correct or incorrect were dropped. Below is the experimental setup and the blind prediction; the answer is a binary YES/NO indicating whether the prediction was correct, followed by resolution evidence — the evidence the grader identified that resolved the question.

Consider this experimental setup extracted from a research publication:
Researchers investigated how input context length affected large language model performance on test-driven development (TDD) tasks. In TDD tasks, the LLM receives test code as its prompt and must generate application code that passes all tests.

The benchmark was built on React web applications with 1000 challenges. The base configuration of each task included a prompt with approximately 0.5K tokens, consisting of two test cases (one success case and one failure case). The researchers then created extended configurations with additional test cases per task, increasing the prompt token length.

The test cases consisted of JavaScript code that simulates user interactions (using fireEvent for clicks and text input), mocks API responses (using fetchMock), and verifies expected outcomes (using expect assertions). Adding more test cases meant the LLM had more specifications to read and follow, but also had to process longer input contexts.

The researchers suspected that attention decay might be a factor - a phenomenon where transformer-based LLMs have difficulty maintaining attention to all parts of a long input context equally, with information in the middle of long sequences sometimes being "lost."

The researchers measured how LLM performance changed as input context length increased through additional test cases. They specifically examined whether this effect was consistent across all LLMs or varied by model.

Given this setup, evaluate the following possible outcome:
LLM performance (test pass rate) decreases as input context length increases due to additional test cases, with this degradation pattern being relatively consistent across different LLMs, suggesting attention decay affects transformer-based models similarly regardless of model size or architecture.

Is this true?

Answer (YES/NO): NO